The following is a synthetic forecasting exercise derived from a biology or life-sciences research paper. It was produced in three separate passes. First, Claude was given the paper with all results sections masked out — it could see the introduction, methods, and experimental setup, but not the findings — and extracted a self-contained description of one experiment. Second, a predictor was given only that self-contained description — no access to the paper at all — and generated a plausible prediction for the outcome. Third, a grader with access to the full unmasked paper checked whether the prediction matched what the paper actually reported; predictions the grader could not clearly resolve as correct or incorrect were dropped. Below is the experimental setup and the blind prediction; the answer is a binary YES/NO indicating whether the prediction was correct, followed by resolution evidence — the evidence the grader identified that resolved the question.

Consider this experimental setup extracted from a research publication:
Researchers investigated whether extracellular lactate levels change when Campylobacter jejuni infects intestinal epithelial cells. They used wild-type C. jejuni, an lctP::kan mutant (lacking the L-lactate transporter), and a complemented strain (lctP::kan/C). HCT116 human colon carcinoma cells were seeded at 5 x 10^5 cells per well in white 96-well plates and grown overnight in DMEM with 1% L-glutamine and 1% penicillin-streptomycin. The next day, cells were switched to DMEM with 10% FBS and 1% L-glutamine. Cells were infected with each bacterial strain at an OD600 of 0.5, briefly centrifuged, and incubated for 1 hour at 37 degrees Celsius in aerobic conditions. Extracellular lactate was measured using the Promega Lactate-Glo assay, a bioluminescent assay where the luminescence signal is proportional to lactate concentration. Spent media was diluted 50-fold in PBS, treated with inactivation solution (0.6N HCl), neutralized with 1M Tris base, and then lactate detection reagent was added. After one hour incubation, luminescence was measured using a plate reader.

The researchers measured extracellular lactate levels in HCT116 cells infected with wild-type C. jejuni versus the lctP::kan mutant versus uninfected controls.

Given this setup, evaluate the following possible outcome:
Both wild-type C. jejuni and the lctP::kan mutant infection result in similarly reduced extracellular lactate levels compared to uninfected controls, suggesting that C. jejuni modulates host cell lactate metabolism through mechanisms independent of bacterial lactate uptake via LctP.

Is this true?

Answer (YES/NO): NO